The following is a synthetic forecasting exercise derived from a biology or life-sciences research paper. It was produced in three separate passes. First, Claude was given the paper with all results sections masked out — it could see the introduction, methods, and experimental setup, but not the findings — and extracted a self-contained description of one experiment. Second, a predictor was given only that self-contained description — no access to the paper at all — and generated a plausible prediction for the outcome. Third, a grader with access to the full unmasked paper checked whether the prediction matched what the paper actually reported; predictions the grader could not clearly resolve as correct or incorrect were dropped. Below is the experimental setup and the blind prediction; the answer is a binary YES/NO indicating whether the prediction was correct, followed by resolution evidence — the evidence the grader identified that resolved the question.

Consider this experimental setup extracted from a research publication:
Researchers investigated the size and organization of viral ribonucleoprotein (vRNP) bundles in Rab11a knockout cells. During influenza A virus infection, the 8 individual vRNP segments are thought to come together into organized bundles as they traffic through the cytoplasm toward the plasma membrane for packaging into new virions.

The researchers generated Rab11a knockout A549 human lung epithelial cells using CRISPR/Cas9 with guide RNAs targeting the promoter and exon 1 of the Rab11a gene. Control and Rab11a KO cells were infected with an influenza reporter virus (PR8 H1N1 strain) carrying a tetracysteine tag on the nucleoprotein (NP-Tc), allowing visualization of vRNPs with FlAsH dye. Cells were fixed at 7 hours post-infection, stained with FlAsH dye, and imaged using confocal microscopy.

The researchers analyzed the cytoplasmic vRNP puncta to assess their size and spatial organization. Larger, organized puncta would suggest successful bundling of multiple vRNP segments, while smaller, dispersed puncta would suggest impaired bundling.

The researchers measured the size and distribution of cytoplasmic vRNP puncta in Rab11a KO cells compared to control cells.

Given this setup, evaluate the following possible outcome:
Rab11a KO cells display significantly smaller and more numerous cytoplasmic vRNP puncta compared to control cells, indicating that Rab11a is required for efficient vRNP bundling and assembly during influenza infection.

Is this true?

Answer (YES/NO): NO